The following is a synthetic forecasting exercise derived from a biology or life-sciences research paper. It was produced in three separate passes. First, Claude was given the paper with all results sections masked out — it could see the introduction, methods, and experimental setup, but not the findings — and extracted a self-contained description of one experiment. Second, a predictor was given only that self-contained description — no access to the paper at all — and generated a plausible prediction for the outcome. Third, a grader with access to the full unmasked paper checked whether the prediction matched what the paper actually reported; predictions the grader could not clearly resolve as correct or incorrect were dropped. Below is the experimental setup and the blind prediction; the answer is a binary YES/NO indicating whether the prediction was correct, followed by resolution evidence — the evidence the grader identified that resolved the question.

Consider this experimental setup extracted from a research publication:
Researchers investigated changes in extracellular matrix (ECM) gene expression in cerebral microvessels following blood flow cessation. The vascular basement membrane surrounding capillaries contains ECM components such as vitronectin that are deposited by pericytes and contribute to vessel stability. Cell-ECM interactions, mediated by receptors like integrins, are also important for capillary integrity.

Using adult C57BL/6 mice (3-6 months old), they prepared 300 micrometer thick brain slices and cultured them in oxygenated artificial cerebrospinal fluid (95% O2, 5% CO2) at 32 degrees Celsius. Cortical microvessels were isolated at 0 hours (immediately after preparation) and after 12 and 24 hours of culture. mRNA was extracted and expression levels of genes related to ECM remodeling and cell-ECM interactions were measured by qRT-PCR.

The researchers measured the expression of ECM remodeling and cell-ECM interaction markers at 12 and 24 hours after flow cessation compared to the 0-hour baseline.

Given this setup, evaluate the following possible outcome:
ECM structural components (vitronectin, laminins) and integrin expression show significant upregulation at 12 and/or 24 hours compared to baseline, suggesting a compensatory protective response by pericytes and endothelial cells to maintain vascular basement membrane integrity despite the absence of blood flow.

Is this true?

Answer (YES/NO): NO